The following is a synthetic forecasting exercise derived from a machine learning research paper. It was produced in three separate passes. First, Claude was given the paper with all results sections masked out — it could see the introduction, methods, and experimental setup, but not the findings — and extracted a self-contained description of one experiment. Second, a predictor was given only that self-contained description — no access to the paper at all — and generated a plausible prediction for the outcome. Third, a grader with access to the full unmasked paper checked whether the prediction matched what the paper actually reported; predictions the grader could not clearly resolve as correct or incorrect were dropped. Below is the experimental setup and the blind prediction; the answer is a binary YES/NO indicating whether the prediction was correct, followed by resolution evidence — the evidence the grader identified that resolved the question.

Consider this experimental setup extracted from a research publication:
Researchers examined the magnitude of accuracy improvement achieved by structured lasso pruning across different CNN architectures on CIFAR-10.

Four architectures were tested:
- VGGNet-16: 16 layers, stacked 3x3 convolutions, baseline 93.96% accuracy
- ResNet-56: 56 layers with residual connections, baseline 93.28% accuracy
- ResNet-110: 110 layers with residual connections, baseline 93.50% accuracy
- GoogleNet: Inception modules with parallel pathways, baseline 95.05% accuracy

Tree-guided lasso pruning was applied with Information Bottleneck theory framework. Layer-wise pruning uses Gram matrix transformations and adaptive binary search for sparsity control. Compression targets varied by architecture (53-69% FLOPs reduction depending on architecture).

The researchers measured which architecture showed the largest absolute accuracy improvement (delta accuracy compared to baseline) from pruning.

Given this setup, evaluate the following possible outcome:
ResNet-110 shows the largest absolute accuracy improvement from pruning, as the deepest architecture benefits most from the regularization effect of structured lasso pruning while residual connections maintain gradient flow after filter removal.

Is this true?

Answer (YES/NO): NO